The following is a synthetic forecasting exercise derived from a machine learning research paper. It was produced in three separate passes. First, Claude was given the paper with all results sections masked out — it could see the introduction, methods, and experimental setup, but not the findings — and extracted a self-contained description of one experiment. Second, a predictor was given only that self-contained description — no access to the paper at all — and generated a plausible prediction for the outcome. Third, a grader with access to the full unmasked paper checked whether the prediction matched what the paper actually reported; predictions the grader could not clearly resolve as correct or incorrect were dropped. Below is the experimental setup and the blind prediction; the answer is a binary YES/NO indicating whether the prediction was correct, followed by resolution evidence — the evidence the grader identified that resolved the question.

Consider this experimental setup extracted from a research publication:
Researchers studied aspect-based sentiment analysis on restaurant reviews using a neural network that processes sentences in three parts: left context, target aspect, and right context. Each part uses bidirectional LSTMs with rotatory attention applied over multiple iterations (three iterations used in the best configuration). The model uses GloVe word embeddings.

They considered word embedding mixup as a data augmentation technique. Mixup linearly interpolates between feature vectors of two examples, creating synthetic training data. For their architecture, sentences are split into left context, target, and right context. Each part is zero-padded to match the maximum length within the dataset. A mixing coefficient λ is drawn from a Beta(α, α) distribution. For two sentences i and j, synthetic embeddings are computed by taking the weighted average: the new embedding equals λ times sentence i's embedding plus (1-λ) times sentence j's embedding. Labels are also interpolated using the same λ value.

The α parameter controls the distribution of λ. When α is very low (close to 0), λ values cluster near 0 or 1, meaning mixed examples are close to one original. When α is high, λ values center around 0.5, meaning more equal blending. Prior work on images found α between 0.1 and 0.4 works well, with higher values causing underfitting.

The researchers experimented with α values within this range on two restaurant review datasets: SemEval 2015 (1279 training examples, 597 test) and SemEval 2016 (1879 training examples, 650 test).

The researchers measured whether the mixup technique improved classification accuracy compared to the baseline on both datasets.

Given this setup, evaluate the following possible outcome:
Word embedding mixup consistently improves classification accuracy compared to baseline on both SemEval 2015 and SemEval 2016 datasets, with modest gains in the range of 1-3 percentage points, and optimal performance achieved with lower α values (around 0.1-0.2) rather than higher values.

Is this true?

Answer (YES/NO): NO